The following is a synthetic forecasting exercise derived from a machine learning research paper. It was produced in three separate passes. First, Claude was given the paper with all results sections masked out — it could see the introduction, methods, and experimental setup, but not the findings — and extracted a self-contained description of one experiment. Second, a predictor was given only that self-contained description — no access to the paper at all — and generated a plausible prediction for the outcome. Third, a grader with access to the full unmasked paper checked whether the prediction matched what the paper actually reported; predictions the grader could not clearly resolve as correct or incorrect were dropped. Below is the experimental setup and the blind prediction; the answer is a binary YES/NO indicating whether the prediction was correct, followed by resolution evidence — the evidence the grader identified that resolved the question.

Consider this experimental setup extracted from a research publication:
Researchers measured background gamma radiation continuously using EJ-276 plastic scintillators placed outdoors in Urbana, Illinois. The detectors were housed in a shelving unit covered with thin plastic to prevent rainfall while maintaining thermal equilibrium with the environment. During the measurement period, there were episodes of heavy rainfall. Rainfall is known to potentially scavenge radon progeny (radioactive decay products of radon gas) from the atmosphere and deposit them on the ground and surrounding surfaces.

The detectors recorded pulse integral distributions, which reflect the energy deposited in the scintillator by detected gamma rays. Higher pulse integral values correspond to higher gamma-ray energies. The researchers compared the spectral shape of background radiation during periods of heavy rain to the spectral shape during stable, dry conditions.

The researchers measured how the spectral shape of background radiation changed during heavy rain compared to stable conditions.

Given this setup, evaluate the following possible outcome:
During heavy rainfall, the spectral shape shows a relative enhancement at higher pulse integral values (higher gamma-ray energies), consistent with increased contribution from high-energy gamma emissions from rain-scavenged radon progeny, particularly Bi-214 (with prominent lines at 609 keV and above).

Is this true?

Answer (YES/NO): YES